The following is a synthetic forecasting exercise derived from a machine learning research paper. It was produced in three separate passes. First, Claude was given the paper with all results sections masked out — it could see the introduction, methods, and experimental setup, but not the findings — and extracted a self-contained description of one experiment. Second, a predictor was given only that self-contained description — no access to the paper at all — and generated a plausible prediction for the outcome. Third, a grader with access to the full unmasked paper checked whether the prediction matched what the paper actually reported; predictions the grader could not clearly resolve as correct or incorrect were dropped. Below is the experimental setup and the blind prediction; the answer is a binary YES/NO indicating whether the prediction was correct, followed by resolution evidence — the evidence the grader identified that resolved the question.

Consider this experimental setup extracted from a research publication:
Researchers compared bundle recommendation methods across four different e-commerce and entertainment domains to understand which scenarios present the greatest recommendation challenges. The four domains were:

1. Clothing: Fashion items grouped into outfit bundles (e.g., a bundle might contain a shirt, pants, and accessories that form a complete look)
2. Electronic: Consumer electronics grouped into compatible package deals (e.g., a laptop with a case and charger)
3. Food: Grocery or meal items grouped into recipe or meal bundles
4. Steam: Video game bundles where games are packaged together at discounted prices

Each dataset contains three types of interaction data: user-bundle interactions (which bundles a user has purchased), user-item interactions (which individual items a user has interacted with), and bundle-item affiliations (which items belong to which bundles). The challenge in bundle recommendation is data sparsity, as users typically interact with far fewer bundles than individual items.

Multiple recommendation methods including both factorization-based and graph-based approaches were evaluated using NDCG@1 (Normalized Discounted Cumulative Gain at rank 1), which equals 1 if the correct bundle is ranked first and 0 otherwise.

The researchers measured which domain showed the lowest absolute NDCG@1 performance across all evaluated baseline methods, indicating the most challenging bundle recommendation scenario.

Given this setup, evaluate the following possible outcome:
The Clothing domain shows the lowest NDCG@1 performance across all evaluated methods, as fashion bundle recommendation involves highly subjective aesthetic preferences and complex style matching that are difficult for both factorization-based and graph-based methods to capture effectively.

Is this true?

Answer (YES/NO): NO